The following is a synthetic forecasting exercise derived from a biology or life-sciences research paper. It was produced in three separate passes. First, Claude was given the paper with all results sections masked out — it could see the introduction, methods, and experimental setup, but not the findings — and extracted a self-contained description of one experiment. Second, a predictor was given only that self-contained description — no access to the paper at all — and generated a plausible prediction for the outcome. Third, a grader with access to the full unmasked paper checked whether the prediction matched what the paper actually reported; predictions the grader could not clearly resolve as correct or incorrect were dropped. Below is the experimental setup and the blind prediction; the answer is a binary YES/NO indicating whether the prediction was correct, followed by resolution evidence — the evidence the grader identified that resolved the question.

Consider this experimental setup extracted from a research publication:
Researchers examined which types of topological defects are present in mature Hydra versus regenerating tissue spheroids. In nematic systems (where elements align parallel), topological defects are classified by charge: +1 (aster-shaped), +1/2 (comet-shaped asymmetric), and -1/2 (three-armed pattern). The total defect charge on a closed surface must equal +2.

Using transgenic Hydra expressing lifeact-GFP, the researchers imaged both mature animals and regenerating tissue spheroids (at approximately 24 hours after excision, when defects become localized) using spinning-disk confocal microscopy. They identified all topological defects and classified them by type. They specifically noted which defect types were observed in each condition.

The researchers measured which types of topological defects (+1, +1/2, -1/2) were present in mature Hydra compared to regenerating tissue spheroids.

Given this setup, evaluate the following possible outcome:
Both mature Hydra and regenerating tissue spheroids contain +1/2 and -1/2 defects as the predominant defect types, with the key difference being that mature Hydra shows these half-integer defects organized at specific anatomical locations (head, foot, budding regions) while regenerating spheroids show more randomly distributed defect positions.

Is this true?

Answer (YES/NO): NO